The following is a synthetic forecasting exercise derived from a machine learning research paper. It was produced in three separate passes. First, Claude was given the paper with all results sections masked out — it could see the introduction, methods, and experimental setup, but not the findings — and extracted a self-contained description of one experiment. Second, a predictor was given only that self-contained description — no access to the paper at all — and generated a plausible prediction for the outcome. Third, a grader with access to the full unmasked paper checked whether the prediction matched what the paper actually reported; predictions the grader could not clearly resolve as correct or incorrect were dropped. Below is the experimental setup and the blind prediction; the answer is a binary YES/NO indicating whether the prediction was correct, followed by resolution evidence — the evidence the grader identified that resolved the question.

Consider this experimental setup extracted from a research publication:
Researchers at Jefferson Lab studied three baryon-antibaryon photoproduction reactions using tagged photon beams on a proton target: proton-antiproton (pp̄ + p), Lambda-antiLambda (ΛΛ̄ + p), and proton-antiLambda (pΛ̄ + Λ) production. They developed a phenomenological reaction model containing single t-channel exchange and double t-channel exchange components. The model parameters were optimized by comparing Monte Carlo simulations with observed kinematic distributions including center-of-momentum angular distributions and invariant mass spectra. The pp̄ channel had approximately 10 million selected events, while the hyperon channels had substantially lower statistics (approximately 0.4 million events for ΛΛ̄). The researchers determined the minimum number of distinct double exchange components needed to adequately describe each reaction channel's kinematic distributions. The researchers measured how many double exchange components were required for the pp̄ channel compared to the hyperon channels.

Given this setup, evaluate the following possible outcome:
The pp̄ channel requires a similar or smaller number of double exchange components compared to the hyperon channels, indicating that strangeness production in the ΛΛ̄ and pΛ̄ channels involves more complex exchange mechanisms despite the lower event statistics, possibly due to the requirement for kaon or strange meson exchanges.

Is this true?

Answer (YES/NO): NO